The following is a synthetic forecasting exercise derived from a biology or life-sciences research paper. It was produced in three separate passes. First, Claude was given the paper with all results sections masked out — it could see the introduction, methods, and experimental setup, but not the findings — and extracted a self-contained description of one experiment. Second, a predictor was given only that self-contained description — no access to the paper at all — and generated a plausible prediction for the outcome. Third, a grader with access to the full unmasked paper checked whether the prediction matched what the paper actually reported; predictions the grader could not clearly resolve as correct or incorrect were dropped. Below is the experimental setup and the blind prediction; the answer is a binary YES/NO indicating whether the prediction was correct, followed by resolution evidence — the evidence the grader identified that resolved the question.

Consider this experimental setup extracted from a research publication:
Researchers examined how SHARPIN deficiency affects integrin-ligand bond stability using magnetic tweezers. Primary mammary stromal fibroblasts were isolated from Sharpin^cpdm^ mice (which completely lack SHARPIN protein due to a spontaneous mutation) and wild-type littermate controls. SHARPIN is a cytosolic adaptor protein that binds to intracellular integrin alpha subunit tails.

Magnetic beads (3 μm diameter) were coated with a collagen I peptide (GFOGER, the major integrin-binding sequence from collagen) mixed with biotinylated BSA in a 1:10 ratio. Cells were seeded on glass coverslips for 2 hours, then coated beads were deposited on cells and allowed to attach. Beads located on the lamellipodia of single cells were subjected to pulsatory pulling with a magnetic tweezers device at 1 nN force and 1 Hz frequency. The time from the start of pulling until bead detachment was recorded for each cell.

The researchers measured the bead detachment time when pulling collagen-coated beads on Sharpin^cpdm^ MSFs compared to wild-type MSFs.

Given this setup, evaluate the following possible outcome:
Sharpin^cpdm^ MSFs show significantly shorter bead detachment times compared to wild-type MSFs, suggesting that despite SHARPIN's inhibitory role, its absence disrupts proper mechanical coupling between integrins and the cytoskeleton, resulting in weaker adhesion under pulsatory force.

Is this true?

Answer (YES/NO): YES